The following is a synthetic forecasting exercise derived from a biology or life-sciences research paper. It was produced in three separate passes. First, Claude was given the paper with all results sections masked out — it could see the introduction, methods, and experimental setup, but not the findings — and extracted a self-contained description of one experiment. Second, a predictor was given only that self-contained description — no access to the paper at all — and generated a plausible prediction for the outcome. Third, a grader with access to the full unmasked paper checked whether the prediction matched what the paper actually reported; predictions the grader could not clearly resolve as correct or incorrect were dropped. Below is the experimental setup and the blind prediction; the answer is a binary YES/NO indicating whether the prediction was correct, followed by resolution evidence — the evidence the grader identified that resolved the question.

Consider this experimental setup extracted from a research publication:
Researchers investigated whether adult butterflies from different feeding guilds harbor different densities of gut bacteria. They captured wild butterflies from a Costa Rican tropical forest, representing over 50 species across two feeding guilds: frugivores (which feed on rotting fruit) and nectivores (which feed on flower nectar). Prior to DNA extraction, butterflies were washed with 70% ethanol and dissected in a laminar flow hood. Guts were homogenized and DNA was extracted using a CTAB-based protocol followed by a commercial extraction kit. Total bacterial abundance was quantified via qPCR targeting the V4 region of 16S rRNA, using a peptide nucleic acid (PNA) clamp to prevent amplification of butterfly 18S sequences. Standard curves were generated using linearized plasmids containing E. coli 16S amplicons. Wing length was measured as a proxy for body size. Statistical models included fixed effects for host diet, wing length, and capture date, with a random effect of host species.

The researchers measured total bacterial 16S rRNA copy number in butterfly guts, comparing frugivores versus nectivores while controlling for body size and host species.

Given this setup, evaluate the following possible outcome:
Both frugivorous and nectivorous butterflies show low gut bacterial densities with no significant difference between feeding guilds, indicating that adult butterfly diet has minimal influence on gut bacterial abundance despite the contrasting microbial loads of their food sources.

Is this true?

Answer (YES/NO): NO